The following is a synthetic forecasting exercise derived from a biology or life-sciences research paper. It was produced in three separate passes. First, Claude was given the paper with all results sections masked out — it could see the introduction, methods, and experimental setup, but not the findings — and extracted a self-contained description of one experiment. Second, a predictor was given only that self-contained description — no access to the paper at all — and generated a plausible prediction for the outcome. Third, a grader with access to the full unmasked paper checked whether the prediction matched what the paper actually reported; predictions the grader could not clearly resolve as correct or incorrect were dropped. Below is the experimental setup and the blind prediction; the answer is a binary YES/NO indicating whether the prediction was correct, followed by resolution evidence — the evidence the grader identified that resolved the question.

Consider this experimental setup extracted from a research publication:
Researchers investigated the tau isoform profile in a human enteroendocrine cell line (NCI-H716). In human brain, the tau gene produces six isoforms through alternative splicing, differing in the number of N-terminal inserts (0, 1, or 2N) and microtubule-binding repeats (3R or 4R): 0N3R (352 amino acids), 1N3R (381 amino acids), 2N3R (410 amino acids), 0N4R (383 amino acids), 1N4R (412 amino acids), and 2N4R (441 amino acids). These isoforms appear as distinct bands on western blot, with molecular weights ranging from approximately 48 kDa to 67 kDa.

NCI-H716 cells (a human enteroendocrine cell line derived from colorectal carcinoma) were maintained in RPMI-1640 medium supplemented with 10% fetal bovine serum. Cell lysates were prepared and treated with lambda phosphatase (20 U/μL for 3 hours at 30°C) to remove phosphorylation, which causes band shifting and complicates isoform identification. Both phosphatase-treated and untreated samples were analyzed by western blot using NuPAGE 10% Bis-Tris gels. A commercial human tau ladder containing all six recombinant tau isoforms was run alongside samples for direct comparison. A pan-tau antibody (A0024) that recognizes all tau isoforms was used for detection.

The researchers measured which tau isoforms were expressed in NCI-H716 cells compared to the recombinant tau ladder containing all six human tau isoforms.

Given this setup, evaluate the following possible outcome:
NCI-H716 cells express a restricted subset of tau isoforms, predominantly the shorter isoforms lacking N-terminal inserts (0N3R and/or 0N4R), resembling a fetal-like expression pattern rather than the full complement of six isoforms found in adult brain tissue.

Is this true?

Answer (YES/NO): NO